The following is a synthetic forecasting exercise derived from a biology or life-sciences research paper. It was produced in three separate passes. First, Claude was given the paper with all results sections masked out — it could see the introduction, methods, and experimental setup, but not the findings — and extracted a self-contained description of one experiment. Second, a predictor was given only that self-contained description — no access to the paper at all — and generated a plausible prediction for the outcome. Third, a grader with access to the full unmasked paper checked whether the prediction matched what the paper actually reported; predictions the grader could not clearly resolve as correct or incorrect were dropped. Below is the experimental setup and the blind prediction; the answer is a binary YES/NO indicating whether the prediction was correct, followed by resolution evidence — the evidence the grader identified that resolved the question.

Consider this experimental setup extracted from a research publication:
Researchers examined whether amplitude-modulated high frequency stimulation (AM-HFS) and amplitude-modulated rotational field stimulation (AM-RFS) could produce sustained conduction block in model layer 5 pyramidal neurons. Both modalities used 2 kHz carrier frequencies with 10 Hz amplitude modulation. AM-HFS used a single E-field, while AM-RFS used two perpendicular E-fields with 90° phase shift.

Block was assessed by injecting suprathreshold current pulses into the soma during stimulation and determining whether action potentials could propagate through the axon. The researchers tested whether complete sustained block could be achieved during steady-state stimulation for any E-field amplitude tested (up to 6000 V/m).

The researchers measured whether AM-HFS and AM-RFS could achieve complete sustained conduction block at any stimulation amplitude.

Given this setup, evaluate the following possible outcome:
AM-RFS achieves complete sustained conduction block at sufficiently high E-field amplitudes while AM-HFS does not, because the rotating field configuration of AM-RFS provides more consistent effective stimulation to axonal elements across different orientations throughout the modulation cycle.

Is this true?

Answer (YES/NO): NO